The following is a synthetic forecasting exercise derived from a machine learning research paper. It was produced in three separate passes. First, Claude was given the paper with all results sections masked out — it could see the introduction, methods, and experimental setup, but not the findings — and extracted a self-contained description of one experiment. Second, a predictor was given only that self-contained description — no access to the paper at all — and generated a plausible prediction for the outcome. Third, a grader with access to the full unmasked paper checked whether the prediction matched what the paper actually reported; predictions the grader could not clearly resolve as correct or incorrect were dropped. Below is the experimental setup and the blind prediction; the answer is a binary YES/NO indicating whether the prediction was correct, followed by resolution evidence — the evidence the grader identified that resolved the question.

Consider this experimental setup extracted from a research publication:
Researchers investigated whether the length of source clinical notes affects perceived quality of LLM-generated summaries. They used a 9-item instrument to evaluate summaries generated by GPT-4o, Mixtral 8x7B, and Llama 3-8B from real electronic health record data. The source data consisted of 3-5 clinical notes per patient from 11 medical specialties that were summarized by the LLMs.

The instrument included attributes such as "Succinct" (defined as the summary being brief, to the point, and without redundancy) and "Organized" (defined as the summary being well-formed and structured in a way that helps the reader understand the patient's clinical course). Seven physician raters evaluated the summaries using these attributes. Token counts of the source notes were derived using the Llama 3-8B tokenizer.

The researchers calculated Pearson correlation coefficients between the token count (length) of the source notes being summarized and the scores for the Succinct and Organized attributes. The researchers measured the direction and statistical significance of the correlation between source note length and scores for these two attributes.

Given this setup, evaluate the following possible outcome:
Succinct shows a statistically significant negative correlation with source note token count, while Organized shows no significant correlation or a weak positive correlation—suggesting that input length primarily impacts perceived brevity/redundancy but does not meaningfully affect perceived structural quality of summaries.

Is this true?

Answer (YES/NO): NO